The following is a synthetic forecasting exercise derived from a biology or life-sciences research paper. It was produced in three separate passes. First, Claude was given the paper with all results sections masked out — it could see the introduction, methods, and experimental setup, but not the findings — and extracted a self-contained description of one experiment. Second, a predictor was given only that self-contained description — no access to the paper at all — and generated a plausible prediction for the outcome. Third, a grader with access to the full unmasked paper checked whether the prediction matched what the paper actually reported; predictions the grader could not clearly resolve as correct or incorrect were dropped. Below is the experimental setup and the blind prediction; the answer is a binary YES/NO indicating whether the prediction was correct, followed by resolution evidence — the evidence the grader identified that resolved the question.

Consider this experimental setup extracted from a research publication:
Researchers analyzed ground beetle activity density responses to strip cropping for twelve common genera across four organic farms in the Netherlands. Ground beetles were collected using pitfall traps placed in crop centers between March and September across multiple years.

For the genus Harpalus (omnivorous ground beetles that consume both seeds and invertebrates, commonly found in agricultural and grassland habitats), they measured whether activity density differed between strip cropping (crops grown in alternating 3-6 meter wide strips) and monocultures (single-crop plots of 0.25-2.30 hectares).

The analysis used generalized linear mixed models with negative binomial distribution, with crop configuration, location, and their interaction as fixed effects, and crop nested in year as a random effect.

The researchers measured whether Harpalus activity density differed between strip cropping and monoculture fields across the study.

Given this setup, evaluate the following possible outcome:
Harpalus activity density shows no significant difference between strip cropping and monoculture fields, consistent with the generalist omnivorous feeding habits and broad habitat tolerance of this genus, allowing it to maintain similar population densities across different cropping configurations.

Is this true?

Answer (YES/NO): NO